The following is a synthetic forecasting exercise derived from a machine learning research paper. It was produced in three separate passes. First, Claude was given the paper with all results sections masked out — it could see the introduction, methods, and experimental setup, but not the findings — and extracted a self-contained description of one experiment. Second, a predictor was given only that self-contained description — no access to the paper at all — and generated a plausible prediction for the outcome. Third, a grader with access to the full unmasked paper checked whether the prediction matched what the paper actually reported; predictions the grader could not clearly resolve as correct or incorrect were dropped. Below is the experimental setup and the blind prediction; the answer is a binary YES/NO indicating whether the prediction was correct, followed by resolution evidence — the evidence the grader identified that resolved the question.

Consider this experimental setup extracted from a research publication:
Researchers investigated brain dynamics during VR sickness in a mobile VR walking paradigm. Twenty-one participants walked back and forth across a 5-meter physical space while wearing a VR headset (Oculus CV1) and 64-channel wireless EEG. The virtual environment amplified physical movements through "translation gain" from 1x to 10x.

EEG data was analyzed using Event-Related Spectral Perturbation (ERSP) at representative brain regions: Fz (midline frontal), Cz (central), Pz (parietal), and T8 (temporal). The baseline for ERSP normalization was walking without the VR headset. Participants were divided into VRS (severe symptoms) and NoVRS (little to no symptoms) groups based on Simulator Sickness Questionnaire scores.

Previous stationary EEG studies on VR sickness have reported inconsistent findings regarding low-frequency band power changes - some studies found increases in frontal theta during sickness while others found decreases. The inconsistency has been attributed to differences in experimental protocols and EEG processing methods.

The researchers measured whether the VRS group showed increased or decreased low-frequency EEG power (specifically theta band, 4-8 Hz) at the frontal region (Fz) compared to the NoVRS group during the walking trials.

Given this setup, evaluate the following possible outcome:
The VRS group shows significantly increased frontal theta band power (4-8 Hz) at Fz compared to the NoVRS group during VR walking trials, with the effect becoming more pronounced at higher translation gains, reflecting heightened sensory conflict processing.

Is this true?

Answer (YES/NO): NO